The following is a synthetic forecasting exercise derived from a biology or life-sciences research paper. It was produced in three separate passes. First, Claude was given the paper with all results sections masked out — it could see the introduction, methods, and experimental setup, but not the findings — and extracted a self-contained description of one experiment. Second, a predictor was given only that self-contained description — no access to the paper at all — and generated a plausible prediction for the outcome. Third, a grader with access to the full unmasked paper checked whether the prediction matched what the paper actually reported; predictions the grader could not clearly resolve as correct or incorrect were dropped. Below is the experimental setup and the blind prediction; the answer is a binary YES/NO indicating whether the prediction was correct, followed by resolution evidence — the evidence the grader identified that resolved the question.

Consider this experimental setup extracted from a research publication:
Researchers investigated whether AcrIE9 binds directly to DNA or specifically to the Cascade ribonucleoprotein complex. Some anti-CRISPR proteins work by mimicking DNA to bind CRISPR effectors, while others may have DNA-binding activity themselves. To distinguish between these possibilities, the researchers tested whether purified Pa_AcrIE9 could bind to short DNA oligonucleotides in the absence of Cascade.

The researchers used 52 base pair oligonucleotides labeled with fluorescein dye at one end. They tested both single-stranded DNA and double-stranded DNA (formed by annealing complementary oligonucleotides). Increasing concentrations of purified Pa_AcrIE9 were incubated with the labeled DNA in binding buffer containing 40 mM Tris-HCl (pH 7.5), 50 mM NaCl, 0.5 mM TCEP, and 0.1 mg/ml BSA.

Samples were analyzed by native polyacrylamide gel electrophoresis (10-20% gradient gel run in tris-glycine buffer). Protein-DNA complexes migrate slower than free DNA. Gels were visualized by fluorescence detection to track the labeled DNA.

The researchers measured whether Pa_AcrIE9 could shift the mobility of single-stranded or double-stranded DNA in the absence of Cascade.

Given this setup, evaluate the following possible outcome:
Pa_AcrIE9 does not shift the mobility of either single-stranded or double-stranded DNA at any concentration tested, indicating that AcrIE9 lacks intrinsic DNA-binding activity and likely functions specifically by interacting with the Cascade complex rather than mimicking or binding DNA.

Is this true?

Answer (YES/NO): NO